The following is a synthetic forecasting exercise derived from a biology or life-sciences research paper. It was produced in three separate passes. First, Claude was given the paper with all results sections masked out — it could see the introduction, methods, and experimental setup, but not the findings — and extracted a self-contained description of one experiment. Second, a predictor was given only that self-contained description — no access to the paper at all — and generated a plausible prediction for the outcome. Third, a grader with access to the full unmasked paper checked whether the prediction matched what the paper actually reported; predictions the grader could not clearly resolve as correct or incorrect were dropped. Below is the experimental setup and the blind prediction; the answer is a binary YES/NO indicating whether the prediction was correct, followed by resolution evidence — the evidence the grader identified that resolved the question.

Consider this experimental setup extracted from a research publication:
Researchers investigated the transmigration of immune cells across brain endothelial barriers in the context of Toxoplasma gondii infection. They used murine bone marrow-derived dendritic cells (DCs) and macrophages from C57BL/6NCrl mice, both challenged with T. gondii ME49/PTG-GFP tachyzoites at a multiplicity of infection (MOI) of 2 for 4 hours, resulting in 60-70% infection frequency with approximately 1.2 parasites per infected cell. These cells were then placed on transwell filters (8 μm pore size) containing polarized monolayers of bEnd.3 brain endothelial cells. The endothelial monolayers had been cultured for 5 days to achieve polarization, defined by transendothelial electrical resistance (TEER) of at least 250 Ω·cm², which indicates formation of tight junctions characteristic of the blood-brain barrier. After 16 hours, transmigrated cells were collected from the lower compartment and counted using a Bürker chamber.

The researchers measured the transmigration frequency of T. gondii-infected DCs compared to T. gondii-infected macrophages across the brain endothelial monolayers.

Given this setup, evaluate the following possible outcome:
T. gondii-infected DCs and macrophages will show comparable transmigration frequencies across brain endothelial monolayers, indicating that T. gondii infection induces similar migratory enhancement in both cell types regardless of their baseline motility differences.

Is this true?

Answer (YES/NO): NO